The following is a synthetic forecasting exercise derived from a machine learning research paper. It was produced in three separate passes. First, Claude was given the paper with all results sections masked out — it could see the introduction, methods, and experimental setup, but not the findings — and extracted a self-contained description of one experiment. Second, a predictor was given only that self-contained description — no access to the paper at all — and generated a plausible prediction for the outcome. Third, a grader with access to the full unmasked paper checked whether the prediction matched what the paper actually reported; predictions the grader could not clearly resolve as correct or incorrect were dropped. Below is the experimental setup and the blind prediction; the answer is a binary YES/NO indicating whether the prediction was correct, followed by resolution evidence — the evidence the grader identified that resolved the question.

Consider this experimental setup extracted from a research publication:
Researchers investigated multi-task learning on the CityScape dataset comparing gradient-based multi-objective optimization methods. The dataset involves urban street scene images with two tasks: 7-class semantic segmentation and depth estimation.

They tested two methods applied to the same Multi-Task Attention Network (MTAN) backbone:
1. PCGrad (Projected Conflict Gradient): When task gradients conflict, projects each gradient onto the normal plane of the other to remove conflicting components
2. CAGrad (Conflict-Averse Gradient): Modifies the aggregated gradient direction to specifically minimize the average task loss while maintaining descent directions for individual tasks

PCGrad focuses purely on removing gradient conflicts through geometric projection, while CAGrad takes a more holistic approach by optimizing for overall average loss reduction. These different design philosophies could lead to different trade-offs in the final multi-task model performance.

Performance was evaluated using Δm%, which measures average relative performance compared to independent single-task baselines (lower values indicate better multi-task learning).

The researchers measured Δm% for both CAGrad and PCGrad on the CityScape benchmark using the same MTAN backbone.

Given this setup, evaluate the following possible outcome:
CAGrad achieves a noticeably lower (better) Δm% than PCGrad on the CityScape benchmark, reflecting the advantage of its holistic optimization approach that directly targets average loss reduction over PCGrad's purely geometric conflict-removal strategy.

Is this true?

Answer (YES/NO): YES